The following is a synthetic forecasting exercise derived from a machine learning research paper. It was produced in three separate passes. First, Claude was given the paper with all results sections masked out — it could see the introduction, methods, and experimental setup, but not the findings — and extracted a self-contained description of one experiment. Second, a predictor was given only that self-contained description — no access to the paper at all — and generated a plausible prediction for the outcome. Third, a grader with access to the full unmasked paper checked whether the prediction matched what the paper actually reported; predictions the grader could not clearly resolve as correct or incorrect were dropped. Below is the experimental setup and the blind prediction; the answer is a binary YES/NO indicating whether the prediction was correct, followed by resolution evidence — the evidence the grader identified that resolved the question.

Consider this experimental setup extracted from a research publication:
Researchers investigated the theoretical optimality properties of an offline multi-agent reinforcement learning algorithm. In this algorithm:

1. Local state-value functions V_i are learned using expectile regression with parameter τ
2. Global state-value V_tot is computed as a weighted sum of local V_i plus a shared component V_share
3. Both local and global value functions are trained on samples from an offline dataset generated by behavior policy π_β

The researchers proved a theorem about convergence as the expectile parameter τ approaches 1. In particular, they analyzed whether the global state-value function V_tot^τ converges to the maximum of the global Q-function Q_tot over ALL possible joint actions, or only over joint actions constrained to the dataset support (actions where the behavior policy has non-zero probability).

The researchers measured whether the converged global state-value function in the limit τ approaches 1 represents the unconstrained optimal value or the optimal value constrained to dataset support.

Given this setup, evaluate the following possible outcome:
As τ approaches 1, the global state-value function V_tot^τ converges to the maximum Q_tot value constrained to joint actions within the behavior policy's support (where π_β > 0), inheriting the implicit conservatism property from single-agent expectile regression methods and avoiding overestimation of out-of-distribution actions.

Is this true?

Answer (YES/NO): YES